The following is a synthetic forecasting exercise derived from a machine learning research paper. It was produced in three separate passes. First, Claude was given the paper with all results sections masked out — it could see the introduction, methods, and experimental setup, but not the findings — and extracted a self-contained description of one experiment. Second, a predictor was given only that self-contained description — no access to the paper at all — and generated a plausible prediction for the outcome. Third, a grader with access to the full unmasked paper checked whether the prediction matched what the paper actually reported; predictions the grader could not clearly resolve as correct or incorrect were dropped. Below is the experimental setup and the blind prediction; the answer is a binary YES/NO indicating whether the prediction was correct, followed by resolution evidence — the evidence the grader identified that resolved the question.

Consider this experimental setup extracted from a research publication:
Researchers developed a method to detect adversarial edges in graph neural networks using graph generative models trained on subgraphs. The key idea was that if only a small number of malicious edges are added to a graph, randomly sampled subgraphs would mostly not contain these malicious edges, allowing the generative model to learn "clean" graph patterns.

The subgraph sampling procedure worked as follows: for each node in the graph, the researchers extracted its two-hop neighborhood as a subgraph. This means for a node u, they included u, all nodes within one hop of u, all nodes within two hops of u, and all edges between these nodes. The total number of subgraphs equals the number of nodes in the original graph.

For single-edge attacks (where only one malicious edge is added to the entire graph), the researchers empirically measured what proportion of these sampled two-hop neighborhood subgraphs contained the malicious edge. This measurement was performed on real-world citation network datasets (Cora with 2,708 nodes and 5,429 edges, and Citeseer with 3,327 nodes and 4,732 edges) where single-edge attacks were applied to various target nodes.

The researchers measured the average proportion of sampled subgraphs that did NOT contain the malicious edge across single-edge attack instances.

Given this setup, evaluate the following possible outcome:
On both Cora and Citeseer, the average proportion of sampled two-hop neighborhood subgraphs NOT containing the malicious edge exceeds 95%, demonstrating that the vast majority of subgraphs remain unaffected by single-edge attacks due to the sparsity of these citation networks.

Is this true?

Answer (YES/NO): YES